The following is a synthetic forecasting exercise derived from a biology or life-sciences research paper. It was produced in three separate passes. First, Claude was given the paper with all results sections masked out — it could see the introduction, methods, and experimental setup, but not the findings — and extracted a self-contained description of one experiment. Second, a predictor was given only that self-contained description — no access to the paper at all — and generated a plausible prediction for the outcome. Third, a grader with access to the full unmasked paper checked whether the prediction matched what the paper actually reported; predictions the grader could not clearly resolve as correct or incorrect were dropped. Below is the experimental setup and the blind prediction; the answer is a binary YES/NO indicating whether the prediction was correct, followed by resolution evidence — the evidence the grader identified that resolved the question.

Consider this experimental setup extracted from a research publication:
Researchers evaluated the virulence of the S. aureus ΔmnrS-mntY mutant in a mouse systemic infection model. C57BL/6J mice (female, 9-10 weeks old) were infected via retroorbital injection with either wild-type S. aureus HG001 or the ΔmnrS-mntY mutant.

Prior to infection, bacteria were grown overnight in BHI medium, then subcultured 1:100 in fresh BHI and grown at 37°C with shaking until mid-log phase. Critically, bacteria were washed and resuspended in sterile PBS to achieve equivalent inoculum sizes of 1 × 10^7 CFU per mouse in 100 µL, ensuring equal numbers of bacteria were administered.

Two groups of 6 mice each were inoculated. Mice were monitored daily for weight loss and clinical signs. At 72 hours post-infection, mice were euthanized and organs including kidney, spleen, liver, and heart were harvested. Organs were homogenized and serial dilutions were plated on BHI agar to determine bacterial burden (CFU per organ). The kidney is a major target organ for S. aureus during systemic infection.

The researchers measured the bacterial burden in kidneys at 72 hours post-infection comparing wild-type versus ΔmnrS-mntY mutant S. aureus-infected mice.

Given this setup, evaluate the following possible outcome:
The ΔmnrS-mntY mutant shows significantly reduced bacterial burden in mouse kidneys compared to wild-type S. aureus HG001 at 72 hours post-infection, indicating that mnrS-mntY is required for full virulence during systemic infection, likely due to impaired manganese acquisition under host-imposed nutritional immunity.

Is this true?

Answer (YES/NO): NO